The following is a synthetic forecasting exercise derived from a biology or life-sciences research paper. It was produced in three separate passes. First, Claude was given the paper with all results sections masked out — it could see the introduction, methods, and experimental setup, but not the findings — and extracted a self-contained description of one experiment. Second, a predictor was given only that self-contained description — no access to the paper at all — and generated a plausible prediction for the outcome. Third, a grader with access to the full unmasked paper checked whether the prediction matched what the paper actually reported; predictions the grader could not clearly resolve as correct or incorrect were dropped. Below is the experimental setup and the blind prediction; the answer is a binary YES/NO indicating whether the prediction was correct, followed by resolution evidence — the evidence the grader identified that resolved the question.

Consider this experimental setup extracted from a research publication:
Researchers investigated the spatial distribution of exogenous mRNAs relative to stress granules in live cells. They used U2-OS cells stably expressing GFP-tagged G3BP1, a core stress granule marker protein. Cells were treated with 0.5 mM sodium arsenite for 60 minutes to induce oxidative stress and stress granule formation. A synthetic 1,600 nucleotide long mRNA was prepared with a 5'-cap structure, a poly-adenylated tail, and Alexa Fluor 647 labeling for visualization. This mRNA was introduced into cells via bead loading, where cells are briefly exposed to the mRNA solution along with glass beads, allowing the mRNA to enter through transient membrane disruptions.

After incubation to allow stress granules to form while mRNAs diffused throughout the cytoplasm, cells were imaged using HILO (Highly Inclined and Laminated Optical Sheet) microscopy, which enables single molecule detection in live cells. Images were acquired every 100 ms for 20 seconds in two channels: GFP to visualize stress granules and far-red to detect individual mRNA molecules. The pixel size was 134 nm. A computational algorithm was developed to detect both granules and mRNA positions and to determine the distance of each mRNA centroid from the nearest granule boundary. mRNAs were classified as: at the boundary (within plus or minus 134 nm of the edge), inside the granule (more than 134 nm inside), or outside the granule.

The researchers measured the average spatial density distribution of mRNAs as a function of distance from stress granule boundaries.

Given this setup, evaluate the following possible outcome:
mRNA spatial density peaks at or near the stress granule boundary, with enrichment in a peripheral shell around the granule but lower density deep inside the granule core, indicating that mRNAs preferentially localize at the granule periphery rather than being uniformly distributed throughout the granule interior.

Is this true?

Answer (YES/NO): YES